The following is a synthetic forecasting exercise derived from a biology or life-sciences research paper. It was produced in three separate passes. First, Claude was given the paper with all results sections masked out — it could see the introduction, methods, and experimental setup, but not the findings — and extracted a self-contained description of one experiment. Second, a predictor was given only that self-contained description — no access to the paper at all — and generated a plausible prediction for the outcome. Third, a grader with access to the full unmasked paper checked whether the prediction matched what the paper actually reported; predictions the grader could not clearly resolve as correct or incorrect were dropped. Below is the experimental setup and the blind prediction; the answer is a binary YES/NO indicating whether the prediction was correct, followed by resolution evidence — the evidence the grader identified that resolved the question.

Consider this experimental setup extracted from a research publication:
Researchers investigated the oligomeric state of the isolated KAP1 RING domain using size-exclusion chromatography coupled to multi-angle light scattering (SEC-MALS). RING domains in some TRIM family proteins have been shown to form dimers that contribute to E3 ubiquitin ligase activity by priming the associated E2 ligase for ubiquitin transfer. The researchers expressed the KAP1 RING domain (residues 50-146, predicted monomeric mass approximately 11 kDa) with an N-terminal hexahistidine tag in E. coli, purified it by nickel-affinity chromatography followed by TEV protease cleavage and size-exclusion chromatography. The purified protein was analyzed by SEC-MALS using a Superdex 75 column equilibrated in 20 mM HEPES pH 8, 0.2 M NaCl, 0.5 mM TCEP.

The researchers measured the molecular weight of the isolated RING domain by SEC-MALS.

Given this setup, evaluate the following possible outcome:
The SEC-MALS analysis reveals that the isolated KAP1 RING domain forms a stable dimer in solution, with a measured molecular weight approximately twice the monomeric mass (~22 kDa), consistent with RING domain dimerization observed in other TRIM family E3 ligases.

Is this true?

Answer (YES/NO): NO